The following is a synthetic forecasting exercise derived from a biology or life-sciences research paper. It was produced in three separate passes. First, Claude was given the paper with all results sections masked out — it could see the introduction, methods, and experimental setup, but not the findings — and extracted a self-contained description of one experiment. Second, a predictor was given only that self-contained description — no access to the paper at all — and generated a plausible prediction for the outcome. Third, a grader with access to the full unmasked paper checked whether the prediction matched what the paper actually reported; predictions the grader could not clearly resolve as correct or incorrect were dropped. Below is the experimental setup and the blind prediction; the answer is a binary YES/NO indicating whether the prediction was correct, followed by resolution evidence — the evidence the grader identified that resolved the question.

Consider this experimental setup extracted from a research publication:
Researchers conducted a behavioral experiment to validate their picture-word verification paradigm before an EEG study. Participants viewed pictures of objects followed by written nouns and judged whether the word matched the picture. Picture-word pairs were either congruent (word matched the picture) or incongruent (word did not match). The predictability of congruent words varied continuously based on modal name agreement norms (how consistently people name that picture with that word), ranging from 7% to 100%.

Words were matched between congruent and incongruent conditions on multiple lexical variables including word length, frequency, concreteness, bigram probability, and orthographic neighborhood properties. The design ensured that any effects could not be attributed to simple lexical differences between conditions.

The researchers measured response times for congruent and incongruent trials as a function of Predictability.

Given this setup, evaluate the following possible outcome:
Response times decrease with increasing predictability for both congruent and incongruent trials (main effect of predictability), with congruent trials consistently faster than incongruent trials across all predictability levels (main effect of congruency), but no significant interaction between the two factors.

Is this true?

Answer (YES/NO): NO